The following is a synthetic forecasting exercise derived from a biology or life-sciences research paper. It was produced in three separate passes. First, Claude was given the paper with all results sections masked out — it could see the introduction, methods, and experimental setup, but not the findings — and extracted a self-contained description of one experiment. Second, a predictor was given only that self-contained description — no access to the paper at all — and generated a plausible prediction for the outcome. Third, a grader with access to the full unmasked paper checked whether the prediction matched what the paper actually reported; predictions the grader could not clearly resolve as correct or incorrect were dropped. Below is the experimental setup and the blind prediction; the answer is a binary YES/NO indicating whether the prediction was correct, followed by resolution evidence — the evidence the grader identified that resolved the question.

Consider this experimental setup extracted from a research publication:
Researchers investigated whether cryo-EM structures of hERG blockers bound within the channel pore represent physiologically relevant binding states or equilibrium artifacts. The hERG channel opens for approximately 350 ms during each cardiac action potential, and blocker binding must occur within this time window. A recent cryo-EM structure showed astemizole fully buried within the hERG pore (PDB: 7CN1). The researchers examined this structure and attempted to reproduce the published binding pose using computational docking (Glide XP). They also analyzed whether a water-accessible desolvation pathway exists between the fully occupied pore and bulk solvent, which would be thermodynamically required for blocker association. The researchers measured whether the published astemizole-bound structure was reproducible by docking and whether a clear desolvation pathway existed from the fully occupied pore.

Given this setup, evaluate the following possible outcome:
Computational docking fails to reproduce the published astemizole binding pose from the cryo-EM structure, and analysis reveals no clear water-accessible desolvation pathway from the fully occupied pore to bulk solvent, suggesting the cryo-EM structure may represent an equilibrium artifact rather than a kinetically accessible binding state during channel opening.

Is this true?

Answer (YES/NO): YES